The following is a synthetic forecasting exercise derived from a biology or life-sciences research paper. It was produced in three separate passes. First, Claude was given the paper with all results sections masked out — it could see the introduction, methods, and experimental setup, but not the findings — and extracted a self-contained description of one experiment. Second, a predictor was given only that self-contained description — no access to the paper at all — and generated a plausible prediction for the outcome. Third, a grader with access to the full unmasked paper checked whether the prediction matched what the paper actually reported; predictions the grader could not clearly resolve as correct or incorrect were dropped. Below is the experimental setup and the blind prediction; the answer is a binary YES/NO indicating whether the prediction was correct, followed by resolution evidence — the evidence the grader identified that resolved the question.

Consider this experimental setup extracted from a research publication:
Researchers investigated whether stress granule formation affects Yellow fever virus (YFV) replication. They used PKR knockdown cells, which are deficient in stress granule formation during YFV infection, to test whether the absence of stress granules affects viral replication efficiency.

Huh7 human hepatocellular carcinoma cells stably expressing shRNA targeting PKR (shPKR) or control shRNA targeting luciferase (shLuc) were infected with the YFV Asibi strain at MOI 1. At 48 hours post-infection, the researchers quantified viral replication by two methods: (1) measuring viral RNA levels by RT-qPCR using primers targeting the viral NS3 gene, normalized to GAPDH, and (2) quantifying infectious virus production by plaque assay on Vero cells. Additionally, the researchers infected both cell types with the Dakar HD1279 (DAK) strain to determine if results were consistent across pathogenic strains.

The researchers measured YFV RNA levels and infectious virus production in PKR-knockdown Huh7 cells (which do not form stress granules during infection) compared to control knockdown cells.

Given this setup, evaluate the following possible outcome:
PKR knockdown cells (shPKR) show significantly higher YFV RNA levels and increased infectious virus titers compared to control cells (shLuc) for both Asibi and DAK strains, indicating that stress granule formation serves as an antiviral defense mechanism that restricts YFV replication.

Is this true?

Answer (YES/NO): NO